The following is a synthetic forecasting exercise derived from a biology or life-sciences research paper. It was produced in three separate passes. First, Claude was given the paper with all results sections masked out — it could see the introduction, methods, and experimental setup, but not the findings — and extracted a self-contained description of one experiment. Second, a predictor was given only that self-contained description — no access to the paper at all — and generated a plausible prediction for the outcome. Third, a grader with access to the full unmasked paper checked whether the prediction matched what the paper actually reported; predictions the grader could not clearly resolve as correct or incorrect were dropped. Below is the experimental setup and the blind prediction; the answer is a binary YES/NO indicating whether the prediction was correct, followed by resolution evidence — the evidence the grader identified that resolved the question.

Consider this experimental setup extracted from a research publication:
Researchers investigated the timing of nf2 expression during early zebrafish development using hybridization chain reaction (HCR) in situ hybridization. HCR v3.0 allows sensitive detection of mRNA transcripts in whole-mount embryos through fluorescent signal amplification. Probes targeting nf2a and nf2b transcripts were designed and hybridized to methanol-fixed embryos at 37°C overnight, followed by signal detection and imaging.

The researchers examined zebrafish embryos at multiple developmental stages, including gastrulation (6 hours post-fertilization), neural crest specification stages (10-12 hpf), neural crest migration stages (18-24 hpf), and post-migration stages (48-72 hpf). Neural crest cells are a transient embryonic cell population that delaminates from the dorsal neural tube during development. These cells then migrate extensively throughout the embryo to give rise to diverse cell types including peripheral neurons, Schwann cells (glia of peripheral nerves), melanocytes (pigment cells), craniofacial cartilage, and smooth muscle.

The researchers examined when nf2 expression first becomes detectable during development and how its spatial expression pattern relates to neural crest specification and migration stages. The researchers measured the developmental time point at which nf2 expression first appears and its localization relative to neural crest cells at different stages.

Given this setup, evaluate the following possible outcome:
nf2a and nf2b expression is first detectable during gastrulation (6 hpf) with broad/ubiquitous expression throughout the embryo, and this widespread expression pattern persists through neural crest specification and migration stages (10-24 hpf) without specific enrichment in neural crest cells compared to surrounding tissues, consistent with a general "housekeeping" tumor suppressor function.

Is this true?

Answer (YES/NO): NO